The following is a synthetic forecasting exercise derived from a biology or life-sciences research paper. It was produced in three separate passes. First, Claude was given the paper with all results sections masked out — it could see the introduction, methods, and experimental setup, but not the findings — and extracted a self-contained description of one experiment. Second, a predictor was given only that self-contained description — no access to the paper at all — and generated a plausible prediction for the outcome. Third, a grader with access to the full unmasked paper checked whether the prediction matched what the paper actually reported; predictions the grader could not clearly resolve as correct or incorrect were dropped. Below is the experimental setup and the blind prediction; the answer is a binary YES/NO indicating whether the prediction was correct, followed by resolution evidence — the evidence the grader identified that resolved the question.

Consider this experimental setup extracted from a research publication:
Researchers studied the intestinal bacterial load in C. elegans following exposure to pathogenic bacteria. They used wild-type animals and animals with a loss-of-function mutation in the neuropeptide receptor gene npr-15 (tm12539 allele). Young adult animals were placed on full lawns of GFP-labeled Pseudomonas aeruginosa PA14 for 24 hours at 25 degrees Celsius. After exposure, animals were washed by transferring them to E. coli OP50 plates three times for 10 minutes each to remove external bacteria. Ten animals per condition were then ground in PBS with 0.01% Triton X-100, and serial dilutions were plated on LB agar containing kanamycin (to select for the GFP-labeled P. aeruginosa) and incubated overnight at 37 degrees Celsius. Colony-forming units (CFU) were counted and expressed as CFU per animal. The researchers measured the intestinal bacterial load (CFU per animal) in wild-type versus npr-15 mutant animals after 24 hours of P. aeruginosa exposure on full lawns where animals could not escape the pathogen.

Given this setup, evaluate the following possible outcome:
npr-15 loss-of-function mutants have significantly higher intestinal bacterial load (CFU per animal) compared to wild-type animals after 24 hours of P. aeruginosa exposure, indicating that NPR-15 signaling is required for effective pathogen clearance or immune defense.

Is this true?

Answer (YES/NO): NO